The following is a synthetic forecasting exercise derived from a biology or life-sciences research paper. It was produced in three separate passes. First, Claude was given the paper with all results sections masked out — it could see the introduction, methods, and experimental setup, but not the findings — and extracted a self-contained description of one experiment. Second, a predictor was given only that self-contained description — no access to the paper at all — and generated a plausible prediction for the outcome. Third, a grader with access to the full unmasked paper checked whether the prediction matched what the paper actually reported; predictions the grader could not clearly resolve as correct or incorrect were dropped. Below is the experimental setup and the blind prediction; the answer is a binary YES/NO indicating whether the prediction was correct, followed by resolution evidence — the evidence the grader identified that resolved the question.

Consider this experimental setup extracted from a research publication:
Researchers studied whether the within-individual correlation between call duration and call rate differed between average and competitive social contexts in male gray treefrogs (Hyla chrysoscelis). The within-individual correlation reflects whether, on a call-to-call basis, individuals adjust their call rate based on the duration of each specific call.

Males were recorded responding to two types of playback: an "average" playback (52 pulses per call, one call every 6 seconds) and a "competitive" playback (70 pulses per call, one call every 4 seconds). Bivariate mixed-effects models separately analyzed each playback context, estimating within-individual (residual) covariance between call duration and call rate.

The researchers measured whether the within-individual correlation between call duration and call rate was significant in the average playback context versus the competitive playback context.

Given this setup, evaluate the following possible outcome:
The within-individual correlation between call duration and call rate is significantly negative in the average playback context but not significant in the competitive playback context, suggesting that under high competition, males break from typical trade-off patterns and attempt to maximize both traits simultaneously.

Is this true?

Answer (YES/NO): YES